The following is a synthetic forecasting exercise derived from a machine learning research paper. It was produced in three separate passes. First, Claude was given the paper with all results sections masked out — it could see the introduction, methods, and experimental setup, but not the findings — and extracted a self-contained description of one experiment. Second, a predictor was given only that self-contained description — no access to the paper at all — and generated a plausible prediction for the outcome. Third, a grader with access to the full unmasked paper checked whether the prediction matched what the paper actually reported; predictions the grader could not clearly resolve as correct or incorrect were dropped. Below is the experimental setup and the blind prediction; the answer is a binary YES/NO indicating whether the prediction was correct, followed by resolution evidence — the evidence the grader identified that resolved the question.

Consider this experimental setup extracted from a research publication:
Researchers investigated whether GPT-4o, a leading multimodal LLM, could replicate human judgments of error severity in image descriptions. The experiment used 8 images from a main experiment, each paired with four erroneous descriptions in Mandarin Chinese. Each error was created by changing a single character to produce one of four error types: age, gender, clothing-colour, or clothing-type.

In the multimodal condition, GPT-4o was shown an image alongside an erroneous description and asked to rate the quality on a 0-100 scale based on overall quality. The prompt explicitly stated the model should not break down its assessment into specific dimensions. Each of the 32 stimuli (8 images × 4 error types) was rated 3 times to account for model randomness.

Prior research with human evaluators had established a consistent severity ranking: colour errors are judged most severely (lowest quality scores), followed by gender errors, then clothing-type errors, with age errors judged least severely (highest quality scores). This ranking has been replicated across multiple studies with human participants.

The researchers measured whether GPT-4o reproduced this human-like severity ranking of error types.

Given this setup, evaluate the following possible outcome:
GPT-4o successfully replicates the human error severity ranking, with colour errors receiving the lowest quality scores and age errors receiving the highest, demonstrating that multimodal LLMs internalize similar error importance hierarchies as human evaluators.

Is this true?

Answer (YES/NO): NO